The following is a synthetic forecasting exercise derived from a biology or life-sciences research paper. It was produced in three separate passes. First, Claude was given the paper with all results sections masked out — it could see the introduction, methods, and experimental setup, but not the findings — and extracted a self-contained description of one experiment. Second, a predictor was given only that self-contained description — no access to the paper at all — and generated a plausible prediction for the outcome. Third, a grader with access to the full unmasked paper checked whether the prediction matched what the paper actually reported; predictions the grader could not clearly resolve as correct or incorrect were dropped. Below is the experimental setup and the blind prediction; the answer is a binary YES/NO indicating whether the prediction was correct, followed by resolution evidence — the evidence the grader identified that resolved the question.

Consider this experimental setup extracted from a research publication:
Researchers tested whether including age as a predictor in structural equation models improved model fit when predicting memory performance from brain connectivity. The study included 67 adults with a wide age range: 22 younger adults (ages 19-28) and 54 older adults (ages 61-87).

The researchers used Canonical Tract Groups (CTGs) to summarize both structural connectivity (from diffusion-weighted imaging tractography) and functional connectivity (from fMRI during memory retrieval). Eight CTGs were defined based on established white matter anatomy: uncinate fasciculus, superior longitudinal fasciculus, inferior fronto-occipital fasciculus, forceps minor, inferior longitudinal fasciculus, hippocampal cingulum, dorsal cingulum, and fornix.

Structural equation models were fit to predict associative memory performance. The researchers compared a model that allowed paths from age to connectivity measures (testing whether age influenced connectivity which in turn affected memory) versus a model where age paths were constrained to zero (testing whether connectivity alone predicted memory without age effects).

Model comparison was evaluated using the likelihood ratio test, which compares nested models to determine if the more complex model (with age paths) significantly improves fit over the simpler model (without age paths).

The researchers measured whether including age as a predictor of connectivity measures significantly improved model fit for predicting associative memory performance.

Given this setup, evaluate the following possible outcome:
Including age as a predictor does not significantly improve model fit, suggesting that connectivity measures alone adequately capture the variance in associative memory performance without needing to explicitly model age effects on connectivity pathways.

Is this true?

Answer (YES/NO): NO